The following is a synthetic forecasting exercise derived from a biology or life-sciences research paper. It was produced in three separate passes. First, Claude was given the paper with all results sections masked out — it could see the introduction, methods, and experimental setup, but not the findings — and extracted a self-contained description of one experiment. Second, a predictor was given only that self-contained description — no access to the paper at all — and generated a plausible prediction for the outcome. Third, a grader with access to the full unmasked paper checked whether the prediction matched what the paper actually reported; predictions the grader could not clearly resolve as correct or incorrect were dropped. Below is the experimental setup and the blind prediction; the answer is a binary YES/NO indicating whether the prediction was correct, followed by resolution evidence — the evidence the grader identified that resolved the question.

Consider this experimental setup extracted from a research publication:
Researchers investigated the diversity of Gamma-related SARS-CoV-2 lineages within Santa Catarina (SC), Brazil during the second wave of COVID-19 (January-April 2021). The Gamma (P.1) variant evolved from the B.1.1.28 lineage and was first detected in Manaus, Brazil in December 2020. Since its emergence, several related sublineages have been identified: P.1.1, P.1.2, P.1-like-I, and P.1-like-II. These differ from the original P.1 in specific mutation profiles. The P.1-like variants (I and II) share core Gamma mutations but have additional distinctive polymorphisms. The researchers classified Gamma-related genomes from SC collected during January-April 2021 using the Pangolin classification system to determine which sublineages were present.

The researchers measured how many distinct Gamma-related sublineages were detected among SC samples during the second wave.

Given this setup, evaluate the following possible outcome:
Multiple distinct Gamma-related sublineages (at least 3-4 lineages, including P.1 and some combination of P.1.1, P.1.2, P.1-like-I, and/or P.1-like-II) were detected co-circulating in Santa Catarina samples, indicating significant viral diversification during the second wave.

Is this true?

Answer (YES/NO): YES